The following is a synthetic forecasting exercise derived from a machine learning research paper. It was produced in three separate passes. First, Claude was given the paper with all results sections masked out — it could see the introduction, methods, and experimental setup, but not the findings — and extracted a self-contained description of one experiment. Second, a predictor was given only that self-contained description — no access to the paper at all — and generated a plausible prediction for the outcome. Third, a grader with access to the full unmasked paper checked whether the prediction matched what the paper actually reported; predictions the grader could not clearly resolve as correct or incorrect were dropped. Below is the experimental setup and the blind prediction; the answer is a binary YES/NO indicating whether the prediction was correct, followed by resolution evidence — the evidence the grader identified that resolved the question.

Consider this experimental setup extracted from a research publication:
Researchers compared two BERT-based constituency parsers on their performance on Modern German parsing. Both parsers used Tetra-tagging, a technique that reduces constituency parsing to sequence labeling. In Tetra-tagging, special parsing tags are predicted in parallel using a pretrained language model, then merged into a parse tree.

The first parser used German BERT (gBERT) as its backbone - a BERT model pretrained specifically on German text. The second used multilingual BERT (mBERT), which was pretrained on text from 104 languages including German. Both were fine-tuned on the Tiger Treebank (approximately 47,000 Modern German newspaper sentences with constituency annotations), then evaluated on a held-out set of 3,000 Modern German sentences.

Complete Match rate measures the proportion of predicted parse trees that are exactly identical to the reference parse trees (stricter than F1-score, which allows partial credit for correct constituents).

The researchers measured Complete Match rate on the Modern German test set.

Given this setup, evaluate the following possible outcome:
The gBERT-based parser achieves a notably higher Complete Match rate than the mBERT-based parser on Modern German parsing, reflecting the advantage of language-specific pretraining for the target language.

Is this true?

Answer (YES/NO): YES